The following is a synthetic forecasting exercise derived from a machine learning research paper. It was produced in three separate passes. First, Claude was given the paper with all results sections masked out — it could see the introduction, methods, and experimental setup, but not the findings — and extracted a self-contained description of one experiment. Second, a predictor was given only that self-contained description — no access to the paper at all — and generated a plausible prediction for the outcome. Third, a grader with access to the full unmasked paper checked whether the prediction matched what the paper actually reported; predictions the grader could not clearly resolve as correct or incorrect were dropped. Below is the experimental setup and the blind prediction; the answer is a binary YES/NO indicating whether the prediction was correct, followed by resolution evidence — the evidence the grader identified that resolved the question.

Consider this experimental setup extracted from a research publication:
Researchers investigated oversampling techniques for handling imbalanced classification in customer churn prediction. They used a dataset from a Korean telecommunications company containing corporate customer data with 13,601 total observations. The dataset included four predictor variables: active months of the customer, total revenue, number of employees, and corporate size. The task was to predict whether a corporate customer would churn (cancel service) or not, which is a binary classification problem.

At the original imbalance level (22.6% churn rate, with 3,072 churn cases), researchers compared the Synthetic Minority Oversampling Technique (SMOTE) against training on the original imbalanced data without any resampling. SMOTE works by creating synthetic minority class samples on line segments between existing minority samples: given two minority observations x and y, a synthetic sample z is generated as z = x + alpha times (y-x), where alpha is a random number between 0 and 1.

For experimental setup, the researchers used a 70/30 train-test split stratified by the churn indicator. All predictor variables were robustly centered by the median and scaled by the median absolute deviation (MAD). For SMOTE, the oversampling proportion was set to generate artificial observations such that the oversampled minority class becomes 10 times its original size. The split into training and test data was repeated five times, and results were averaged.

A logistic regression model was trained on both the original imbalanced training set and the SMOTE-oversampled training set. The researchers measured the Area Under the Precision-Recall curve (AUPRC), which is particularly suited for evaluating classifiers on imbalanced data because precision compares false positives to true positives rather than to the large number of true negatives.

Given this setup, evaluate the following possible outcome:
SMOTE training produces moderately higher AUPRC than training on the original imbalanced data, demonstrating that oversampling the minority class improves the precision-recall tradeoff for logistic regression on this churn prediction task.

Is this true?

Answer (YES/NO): NO